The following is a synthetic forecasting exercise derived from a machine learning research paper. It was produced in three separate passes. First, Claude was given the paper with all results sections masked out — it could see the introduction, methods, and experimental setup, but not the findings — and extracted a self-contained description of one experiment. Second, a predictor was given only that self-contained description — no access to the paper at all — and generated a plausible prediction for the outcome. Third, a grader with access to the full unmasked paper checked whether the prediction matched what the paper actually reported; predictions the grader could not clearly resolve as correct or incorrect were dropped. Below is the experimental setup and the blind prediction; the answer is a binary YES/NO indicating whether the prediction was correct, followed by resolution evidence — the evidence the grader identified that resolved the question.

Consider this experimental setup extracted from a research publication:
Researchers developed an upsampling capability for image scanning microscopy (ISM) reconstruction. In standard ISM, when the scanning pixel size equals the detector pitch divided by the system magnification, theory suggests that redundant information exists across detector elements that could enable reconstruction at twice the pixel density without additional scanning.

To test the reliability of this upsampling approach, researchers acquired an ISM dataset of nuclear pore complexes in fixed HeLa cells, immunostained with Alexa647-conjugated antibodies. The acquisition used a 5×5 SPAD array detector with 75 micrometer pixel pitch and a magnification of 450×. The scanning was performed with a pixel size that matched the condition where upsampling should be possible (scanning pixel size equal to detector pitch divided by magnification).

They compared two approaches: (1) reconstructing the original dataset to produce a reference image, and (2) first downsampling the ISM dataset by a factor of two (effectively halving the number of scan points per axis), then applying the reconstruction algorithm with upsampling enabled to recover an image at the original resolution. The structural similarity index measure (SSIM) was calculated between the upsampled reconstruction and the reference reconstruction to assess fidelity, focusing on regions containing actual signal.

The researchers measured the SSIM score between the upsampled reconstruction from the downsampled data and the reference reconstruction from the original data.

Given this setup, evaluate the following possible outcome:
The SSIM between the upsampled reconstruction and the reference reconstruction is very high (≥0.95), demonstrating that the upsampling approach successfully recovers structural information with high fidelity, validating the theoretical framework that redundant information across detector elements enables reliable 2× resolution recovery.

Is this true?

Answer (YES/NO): NO